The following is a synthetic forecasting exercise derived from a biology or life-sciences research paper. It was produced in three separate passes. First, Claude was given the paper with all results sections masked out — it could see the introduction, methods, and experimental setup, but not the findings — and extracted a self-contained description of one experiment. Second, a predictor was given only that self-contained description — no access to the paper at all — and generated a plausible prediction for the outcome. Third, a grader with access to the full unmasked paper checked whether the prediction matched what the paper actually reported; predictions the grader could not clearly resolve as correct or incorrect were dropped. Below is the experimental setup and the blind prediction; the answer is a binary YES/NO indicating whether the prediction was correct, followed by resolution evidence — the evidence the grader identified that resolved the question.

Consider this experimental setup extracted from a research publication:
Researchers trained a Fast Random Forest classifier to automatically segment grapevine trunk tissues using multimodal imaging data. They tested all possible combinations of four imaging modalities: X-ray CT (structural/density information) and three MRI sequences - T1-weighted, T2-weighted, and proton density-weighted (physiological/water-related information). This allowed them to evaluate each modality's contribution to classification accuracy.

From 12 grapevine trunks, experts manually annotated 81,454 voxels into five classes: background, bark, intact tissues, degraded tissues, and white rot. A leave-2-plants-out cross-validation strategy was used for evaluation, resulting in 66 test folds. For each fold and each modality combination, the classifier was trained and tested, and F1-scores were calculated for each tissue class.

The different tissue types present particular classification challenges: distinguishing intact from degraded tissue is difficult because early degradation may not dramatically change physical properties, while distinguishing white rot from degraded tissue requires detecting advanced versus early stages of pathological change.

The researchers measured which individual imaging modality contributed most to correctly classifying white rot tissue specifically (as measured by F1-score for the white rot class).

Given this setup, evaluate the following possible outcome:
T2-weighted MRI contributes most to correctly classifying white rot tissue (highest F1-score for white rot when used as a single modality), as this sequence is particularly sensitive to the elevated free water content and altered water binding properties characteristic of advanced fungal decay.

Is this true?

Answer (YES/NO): NO